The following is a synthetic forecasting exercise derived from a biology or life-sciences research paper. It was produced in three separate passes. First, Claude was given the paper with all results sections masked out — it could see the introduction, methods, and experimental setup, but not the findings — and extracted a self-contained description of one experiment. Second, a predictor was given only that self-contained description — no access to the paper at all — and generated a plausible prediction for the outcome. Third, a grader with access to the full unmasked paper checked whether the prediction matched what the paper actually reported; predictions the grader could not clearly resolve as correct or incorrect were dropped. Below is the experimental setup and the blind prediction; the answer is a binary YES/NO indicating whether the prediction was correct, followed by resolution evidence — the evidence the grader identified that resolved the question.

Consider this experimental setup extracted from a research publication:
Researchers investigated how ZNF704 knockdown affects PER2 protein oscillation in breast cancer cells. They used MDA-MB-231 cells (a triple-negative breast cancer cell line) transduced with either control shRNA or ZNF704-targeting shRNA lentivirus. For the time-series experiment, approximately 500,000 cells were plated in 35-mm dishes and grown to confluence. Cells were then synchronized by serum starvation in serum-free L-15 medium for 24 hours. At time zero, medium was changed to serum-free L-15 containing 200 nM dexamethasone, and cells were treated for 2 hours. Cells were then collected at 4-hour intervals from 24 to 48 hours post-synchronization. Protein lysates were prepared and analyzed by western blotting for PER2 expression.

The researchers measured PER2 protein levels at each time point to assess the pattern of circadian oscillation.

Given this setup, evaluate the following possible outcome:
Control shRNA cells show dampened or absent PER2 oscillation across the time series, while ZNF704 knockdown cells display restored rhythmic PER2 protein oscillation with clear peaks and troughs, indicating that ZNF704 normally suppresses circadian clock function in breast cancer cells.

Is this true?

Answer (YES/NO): NO